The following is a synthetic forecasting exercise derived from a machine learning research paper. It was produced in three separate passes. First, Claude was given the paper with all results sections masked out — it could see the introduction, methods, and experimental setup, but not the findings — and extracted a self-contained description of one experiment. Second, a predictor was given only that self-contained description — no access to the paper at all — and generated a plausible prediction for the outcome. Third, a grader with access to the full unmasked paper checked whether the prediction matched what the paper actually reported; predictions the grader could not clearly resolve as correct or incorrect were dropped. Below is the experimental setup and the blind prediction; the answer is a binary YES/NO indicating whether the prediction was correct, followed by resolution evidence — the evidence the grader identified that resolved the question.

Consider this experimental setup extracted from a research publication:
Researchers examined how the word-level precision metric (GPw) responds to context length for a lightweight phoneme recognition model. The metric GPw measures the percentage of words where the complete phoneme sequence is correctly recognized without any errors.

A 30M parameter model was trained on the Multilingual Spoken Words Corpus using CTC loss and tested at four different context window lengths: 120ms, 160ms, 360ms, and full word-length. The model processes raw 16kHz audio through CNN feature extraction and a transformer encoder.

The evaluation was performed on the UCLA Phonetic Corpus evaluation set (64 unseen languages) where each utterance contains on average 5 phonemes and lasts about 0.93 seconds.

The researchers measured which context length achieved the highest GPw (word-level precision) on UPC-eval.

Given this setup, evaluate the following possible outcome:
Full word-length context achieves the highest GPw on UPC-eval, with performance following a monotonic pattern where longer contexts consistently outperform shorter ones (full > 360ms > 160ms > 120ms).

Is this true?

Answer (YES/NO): NO